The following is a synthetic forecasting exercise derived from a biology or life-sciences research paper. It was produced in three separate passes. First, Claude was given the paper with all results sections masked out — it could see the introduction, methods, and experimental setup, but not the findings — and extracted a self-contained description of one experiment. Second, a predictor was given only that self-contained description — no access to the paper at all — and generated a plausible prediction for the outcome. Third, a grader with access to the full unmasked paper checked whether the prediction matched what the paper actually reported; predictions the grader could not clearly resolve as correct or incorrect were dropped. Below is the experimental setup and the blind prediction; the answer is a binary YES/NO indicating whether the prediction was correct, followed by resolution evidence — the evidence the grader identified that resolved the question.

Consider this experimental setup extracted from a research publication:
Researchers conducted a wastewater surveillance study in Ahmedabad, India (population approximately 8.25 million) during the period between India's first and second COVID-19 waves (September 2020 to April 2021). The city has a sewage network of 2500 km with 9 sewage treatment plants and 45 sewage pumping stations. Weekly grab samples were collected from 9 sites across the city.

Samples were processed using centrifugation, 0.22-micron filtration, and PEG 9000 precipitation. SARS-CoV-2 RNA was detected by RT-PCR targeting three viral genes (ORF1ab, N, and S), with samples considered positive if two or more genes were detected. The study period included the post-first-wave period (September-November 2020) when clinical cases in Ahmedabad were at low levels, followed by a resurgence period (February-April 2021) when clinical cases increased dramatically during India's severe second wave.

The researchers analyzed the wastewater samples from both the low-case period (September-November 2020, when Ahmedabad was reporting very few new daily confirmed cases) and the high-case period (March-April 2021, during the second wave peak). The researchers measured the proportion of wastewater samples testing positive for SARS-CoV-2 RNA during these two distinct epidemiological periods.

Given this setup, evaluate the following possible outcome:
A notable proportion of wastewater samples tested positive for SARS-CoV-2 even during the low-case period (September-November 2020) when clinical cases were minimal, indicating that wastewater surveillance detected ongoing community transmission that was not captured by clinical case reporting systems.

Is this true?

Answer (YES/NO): YES